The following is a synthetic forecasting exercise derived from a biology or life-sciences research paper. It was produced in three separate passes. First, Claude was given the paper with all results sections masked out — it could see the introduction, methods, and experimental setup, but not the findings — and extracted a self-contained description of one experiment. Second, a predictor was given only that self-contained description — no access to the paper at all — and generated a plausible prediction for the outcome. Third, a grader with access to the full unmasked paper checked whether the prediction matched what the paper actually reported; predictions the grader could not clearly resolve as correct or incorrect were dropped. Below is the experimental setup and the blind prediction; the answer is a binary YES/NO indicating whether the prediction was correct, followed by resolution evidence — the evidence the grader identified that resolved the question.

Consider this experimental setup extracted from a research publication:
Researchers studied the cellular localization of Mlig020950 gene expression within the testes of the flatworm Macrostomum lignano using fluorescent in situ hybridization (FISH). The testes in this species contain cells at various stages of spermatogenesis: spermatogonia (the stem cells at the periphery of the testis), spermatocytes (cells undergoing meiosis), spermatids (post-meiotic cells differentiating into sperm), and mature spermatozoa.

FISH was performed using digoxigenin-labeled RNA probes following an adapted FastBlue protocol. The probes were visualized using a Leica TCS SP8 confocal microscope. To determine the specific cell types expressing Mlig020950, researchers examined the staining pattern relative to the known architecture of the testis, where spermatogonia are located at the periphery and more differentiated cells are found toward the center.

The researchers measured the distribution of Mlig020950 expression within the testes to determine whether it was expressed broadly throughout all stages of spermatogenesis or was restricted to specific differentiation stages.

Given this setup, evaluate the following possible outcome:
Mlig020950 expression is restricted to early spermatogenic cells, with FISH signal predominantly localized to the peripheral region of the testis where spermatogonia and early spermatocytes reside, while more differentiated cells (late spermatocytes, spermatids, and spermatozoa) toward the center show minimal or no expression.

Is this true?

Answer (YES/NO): NO